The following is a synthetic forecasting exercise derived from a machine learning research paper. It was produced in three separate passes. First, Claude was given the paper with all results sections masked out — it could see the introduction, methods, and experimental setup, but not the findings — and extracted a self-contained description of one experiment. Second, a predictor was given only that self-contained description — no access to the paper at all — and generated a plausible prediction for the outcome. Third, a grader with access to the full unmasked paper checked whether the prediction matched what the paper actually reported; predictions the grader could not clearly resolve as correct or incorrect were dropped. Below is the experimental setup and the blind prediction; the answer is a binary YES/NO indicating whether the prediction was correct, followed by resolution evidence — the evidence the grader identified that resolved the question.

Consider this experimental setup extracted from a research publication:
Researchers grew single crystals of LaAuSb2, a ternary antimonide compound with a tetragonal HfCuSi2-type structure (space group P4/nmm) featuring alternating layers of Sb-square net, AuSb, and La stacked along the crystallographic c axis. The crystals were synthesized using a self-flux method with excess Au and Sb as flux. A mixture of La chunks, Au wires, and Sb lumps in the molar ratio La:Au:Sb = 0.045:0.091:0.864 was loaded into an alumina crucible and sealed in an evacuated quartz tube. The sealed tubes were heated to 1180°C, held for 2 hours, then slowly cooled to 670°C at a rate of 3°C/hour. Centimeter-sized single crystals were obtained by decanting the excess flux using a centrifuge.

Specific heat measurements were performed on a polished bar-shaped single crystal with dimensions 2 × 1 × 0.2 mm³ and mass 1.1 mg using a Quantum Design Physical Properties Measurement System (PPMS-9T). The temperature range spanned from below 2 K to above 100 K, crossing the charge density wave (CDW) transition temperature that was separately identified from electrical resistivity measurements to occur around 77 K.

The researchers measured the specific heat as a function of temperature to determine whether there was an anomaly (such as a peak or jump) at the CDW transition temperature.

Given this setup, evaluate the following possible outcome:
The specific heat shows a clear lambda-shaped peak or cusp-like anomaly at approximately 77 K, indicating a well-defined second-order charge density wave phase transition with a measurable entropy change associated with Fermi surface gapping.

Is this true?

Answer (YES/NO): NO